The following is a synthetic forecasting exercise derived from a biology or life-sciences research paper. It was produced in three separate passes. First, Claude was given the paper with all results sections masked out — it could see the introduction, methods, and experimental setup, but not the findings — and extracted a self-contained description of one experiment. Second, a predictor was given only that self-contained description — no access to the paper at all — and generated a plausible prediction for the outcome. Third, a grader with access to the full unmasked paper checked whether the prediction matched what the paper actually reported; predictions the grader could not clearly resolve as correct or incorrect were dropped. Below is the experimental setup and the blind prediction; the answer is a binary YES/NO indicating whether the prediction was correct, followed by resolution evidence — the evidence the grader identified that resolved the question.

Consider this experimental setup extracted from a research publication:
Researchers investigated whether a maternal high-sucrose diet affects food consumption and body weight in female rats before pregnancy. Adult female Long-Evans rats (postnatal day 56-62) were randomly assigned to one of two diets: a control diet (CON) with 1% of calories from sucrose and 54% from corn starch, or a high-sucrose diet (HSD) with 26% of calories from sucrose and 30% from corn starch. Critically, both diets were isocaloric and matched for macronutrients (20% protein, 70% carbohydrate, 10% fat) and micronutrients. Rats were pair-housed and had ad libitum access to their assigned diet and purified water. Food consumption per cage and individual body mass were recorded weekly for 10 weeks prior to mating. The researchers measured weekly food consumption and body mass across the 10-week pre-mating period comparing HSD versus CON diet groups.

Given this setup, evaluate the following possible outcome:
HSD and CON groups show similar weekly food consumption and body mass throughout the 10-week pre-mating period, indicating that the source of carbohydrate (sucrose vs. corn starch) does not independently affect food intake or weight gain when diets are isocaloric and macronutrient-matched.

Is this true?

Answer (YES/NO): YES